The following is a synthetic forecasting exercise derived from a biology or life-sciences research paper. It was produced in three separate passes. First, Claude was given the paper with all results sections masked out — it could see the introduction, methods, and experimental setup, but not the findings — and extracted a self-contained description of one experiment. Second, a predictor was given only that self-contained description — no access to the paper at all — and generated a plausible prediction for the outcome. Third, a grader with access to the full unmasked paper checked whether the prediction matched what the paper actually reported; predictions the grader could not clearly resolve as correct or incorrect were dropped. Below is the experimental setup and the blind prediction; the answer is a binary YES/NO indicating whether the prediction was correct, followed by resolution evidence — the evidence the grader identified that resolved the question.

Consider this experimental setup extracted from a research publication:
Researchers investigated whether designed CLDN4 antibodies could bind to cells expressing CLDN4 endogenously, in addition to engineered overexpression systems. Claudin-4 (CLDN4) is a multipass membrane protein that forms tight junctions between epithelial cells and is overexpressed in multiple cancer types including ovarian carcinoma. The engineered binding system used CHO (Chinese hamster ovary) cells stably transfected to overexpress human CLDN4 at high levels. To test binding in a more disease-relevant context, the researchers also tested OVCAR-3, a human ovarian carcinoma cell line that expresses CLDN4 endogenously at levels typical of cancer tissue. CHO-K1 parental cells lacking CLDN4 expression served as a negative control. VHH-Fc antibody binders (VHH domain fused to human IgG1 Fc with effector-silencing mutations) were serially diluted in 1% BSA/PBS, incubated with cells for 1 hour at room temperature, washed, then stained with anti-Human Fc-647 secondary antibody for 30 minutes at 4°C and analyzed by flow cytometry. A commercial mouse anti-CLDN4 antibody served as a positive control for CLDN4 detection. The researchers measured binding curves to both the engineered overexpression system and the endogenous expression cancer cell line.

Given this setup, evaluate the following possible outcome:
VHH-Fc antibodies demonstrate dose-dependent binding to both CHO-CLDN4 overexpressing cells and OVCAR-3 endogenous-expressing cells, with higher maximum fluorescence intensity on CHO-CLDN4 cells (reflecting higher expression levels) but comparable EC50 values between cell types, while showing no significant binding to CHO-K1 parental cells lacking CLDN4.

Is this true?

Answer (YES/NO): NO